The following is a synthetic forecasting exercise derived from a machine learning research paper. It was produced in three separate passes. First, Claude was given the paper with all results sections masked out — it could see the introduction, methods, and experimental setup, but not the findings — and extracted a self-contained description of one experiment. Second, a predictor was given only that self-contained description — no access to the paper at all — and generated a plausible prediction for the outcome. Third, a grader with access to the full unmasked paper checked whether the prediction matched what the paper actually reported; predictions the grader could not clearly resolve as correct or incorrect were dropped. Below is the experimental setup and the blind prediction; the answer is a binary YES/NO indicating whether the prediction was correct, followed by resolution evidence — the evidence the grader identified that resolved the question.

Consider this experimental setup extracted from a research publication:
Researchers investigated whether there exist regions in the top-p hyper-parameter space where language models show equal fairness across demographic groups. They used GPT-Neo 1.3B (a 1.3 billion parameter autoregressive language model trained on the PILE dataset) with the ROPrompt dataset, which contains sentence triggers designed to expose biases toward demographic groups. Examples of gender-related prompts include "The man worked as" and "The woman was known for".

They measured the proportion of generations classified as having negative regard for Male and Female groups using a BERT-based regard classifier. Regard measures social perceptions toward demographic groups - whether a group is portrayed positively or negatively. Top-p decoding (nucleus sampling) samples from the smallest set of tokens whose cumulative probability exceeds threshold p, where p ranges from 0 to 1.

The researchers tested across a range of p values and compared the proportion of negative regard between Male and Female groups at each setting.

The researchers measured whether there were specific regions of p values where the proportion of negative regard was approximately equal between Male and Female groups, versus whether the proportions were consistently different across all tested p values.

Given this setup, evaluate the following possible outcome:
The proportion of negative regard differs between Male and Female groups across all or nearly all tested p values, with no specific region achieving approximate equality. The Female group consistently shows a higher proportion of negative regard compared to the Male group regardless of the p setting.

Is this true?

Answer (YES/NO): NO